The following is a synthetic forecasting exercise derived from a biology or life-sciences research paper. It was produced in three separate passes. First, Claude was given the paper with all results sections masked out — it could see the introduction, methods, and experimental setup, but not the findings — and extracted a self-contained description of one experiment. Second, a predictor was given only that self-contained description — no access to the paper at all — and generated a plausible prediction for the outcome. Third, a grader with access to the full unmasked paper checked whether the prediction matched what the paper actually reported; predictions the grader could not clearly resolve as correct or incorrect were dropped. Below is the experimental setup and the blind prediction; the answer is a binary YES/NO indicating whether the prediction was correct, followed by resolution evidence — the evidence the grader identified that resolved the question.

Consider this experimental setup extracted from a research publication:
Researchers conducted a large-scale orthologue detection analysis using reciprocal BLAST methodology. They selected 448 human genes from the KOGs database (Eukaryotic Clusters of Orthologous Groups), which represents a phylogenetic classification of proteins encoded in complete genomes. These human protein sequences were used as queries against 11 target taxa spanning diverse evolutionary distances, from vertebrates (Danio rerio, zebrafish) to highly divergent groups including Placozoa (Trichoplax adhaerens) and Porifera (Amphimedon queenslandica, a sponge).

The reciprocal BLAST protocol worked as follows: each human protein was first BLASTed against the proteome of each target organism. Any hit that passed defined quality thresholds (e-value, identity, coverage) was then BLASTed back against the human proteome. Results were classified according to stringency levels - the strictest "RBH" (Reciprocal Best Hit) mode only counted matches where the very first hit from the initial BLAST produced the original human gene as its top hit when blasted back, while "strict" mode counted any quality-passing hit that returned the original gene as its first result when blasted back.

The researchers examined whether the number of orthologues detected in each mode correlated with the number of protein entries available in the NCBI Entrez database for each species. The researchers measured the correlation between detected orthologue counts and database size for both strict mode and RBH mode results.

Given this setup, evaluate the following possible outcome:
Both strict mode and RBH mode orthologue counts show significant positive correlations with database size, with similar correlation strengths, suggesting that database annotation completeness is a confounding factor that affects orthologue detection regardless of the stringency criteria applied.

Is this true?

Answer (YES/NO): NO